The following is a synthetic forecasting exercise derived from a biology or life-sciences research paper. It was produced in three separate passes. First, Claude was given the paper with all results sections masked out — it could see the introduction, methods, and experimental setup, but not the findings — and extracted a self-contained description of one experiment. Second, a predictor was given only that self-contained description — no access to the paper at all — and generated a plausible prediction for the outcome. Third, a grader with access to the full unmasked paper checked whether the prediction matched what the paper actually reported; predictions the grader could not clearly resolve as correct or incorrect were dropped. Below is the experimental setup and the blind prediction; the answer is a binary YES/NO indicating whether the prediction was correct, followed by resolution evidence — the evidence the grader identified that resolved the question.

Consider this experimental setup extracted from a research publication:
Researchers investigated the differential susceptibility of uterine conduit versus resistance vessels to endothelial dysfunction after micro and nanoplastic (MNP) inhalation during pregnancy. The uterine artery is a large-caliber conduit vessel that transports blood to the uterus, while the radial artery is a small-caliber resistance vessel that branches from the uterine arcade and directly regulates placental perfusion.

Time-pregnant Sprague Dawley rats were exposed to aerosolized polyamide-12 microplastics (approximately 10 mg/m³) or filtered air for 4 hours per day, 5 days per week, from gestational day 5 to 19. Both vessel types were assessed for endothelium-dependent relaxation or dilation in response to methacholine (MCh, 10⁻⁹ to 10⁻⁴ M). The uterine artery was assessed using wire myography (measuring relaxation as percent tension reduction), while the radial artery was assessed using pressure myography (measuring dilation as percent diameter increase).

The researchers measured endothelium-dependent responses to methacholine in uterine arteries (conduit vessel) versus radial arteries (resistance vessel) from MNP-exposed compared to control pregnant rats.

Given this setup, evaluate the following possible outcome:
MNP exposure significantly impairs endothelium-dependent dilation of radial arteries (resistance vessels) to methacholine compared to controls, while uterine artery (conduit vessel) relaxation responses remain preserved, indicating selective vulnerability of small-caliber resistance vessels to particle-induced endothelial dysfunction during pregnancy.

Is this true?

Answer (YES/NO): YES